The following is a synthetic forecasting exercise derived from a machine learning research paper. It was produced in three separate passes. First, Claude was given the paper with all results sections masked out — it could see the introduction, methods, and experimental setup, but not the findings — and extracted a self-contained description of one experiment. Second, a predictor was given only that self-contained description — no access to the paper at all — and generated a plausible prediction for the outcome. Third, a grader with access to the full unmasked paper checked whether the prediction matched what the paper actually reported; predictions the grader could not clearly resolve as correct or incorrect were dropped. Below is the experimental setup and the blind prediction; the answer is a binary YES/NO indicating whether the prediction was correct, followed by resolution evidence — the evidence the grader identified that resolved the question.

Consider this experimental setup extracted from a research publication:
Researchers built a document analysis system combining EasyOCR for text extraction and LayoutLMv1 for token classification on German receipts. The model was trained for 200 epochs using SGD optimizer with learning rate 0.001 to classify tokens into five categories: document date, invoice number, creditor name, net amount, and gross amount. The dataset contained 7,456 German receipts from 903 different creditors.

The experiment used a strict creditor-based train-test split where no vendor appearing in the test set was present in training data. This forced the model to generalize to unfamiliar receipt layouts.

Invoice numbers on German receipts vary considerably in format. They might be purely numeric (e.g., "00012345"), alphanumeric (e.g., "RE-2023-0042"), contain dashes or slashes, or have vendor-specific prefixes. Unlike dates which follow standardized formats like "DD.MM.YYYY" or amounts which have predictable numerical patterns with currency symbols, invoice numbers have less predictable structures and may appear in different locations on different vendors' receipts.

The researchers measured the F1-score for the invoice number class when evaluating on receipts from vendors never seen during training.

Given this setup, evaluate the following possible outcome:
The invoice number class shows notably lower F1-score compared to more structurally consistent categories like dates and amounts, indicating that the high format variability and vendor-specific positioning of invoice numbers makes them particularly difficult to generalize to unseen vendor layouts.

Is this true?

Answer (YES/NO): NO